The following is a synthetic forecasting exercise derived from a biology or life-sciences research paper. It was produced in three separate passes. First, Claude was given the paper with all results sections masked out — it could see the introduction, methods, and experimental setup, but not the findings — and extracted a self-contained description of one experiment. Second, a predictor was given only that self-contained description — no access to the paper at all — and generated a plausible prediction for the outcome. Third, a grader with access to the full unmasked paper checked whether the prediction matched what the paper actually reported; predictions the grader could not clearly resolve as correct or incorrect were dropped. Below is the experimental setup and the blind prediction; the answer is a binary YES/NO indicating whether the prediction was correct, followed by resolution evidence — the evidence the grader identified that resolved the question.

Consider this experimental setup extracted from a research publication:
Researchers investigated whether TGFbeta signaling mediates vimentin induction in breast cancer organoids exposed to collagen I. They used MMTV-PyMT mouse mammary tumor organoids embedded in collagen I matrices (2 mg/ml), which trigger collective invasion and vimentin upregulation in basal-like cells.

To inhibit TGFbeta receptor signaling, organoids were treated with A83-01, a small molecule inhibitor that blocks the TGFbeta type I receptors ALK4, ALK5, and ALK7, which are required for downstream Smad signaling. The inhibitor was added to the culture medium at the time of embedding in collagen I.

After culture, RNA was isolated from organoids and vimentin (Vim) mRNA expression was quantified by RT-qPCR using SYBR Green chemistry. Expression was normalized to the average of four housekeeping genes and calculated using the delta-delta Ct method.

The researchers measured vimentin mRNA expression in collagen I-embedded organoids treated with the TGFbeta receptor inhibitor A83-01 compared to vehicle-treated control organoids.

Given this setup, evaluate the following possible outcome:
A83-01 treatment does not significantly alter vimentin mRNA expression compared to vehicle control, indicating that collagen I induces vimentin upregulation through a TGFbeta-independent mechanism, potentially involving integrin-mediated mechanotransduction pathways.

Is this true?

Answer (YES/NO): NO